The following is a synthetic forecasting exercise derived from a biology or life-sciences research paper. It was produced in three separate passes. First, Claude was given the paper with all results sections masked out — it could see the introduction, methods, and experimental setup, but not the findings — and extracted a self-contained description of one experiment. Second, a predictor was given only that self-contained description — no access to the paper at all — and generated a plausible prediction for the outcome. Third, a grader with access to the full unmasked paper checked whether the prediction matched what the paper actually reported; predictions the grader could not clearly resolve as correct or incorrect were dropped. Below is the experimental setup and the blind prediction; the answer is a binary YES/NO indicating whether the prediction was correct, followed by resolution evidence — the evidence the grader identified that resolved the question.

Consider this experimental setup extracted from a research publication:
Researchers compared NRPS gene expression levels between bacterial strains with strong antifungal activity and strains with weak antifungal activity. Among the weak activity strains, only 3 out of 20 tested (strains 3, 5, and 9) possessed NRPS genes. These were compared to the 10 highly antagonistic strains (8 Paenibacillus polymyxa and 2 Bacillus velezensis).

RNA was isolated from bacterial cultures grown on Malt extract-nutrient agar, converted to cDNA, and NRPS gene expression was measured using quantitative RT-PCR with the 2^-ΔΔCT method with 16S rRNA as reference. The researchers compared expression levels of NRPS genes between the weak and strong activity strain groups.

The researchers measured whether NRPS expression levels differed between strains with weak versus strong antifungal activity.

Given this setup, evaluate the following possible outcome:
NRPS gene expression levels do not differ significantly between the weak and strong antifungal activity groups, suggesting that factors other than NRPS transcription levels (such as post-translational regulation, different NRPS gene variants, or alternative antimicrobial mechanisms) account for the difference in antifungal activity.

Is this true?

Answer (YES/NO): NO